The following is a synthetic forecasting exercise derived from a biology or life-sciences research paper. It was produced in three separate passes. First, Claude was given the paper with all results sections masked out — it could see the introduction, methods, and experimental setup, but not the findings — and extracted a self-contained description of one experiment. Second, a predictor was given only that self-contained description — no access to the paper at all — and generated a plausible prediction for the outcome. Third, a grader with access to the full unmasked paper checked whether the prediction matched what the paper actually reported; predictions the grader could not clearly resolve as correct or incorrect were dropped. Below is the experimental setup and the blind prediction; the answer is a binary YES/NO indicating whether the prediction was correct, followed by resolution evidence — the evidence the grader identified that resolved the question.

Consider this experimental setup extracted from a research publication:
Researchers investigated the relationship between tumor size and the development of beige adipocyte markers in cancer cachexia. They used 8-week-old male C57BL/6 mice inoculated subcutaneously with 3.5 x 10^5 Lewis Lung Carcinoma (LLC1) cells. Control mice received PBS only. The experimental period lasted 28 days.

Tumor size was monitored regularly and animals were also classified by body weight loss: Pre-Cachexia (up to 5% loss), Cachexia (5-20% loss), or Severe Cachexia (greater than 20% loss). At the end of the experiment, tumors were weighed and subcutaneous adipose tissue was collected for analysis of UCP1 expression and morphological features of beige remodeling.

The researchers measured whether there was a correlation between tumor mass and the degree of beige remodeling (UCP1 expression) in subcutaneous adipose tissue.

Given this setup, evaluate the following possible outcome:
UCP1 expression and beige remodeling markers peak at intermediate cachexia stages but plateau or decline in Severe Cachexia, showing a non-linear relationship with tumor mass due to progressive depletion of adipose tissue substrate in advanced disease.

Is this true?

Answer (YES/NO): NO